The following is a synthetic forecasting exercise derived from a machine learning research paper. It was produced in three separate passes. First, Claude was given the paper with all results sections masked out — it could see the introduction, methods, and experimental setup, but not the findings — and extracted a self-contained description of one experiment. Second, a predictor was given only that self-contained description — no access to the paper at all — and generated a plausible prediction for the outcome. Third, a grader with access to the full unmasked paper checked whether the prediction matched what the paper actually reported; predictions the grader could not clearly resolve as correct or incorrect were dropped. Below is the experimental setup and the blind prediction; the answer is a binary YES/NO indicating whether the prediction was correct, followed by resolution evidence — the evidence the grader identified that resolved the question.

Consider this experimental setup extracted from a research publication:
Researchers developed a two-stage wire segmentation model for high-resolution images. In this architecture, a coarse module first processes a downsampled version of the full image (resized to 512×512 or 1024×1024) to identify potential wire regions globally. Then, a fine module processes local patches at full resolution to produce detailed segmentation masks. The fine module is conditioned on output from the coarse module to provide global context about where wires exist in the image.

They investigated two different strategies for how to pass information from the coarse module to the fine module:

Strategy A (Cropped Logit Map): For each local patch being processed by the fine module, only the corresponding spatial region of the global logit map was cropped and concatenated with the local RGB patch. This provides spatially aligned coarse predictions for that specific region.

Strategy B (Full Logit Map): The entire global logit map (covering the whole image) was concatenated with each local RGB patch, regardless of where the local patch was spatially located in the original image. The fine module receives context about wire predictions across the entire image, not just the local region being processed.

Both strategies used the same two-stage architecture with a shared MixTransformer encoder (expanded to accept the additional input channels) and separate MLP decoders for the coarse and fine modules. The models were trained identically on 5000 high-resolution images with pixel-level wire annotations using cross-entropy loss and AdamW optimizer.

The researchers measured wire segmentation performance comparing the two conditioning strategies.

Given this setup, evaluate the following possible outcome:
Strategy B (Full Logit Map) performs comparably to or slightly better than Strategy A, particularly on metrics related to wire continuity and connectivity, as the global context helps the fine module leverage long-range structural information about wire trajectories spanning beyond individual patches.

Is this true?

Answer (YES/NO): YES